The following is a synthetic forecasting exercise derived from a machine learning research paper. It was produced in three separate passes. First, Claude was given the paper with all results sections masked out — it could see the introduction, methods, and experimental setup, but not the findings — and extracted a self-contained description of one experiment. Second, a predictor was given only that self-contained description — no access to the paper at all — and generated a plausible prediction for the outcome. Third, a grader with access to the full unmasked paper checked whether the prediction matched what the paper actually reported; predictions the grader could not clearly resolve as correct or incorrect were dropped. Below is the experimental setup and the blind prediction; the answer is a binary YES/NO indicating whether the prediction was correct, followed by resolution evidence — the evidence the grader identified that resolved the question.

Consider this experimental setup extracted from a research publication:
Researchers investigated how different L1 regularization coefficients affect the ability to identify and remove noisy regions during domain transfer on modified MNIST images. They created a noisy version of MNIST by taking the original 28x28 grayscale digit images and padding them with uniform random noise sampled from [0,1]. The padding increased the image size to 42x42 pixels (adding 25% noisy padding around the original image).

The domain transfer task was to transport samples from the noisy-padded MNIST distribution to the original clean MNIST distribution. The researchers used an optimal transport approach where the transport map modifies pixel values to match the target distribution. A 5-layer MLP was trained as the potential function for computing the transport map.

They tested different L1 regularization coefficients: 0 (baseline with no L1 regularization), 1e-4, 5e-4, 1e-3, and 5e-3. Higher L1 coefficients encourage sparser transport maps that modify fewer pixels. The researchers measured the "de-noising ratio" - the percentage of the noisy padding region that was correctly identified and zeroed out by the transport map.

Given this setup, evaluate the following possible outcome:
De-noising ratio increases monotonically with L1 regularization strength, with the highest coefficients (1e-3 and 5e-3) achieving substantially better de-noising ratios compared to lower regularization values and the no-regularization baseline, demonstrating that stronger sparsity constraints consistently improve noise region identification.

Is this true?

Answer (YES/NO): YES